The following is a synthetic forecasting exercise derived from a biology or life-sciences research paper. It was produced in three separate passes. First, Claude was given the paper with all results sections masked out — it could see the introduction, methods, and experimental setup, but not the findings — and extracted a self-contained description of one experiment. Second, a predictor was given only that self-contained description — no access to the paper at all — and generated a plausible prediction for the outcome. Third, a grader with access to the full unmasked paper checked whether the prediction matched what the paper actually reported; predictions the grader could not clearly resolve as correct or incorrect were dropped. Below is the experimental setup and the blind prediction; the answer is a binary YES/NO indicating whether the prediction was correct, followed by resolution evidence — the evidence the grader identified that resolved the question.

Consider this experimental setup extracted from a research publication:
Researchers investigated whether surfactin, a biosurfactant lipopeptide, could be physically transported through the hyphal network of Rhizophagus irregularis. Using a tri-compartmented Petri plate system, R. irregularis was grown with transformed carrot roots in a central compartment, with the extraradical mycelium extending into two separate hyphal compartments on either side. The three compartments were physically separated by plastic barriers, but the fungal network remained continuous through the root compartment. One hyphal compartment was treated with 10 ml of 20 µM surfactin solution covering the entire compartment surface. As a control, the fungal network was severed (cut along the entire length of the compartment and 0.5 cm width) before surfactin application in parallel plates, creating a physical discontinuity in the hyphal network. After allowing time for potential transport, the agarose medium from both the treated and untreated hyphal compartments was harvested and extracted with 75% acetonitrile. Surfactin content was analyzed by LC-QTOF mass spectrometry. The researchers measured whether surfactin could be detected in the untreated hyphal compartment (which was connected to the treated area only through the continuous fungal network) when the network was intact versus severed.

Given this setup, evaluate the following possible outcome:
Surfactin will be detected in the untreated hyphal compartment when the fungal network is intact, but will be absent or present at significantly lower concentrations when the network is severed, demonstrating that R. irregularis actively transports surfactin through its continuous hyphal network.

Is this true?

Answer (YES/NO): YES